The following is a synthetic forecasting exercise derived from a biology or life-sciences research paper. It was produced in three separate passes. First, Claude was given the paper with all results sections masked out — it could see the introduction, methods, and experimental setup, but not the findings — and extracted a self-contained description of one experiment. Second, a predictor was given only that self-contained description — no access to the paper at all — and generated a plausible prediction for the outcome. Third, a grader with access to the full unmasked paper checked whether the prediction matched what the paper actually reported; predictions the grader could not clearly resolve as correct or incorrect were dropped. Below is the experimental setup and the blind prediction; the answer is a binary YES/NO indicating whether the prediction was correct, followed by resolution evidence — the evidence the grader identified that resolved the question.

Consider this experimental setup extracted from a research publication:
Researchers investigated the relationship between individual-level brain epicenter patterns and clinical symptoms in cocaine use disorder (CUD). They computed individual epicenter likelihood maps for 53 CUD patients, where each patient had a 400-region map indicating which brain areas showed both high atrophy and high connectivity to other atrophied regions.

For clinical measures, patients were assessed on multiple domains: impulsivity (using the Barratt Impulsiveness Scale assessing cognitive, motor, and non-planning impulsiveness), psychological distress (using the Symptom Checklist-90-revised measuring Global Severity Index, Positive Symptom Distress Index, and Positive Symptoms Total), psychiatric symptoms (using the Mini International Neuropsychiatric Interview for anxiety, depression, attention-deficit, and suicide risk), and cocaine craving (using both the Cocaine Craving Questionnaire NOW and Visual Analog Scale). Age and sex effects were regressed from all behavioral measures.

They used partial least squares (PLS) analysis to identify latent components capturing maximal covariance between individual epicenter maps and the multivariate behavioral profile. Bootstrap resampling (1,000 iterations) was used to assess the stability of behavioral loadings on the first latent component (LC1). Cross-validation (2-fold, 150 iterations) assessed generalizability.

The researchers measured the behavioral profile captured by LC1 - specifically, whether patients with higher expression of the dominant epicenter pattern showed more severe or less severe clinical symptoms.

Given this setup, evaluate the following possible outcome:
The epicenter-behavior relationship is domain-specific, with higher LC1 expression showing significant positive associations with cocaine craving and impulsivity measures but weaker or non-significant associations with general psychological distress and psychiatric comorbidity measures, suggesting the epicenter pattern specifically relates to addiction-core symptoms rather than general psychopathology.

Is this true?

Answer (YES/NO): NO